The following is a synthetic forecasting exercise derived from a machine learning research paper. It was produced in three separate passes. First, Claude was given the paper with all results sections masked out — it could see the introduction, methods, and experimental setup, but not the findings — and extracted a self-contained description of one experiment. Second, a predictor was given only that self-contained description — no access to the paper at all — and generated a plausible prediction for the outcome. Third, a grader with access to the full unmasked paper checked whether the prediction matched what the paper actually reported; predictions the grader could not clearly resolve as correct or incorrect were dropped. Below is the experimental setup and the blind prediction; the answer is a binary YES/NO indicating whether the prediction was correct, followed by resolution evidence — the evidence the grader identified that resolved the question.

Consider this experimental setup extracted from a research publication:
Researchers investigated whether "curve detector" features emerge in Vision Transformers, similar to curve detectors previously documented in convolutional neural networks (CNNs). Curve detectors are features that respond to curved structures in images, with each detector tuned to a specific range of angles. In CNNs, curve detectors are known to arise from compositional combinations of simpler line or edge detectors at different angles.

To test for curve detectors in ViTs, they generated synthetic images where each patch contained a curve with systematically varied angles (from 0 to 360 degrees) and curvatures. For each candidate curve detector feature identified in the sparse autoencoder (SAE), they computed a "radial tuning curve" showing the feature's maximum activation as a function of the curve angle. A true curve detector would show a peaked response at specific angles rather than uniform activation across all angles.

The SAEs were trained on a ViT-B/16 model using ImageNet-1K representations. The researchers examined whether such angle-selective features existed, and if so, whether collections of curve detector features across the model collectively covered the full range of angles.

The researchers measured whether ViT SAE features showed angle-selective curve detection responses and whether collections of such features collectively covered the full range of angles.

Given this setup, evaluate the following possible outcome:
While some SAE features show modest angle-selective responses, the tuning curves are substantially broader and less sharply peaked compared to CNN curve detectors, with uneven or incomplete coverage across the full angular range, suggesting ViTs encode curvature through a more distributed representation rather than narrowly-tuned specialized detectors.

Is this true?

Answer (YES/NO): NO